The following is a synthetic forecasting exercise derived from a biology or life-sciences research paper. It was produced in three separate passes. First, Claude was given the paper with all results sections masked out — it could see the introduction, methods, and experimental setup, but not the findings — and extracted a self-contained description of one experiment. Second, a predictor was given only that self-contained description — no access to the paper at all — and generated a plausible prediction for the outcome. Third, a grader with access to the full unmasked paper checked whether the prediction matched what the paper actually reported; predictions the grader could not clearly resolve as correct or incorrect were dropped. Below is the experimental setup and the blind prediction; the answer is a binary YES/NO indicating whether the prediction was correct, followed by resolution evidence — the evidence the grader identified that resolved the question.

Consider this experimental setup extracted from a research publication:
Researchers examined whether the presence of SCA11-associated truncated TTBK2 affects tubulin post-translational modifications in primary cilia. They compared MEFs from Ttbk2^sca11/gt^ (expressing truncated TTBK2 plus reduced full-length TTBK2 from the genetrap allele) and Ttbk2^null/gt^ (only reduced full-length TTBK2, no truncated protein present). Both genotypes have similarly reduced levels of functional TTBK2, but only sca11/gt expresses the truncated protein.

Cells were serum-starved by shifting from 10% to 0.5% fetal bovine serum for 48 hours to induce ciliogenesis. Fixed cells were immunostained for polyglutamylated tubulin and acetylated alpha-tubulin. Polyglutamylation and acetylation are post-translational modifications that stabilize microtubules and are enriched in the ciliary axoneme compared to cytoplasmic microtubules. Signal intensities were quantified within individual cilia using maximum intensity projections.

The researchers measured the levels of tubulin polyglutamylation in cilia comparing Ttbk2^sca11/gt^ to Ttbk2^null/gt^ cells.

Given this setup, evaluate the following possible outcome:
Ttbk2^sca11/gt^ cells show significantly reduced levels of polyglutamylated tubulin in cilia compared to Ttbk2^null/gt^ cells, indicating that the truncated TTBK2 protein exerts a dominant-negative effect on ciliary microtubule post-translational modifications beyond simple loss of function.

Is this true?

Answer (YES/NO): YES